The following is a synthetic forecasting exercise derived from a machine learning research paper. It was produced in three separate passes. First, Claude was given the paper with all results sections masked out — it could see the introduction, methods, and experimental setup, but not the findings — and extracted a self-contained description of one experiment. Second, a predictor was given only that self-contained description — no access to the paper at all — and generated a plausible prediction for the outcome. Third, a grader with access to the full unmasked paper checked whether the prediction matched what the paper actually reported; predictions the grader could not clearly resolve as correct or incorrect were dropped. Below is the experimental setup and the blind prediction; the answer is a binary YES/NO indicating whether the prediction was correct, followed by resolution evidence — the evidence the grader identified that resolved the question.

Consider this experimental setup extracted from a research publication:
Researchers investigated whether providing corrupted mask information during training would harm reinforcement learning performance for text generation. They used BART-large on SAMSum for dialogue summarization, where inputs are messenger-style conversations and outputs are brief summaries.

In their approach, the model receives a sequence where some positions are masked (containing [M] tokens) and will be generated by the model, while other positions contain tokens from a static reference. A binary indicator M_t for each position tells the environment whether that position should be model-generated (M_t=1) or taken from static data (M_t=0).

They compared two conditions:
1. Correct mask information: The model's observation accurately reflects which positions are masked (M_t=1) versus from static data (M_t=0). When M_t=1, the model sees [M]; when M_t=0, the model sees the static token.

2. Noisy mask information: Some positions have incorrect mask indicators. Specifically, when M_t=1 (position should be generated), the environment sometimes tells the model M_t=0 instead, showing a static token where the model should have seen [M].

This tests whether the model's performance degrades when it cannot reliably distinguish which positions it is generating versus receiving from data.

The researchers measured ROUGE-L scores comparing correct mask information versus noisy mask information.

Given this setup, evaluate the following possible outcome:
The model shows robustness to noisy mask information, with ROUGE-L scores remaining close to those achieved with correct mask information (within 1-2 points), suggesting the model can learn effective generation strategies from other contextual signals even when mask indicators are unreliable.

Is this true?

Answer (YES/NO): YES